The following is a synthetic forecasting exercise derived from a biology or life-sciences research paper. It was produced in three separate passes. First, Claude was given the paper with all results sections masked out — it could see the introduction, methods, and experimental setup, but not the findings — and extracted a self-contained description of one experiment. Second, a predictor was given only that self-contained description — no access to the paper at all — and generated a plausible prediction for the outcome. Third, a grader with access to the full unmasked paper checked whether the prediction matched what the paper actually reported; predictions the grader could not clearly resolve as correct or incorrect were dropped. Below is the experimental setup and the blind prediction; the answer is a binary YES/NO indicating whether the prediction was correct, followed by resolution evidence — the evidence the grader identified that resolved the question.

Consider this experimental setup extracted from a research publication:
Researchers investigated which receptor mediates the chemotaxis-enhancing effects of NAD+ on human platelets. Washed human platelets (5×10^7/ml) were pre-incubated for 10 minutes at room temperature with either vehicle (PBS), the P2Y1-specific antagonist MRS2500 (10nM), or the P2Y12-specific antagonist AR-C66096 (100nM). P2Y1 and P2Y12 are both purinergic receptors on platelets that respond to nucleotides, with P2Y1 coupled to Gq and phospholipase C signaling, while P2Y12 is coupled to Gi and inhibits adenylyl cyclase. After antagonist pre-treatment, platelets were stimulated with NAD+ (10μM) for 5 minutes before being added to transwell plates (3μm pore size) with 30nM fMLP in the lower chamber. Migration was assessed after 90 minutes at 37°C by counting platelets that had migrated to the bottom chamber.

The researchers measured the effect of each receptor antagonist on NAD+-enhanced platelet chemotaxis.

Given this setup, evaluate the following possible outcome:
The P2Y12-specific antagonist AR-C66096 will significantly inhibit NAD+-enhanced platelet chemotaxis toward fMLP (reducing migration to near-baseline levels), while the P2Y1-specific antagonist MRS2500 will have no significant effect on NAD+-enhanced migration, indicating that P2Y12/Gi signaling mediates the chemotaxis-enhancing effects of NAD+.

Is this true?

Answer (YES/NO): NO